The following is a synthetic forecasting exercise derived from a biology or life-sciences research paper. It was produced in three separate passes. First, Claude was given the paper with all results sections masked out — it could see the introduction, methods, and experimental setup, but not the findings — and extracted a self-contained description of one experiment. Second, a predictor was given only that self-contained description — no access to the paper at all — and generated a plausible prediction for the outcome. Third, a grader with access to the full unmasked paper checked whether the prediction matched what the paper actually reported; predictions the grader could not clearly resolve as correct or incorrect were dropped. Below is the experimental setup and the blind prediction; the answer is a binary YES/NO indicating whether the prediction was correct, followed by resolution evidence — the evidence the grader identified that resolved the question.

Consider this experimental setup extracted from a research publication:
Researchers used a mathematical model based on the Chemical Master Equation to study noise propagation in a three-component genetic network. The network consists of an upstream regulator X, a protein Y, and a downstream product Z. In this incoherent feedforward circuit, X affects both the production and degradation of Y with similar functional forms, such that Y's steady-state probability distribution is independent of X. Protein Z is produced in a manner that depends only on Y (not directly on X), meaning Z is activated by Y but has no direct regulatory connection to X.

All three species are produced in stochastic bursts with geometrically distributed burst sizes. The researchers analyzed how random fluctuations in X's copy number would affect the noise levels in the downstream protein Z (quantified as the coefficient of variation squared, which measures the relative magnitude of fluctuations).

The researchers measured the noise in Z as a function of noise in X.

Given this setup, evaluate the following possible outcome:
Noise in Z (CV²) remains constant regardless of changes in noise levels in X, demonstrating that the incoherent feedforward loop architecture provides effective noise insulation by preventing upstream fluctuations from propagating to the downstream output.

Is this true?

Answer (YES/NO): NO